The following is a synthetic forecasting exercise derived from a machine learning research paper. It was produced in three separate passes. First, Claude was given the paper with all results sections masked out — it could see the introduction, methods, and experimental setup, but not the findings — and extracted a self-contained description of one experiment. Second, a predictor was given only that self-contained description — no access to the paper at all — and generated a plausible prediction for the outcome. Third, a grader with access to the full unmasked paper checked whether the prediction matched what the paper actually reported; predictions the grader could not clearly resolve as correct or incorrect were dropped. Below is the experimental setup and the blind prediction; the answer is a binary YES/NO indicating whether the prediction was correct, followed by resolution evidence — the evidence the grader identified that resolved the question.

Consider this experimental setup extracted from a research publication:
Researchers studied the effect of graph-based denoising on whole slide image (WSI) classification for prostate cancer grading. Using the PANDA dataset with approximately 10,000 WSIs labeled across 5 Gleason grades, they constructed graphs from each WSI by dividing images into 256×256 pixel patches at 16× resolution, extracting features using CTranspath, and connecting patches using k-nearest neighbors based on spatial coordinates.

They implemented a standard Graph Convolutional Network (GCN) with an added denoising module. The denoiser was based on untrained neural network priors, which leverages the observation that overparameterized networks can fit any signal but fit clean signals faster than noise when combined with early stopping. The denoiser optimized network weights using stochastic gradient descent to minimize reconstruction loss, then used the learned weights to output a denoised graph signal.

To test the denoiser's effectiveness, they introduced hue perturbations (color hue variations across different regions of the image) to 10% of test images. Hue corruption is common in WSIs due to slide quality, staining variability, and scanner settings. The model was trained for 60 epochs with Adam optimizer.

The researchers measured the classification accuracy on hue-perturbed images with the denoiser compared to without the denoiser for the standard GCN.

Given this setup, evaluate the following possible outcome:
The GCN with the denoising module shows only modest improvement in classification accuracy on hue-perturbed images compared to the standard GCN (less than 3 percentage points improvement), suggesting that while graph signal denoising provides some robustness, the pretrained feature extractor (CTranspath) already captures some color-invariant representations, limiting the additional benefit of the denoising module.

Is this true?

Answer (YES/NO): NO